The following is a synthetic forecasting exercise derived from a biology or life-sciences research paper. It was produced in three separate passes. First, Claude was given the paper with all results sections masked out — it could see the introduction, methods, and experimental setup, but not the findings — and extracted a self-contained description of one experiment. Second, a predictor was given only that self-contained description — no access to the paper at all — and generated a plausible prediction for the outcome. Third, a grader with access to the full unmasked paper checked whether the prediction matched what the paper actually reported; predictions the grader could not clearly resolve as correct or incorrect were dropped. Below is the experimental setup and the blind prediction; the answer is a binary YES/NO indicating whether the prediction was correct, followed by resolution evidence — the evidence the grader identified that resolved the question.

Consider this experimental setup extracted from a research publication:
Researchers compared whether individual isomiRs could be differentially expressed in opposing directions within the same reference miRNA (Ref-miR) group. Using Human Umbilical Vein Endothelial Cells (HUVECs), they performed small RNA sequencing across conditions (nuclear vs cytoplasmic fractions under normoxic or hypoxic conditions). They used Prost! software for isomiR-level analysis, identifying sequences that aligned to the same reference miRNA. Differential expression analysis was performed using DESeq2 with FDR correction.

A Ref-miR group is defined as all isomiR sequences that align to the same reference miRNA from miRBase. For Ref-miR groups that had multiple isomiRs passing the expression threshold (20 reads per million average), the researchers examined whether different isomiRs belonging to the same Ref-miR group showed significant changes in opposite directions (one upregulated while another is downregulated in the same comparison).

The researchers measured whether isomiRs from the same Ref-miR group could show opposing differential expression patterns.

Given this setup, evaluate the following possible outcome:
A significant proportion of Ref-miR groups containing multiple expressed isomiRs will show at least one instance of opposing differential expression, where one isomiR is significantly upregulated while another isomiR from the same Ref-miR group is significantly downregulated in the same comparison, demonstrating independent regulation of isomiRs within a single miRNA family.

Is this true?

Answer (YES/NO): YES